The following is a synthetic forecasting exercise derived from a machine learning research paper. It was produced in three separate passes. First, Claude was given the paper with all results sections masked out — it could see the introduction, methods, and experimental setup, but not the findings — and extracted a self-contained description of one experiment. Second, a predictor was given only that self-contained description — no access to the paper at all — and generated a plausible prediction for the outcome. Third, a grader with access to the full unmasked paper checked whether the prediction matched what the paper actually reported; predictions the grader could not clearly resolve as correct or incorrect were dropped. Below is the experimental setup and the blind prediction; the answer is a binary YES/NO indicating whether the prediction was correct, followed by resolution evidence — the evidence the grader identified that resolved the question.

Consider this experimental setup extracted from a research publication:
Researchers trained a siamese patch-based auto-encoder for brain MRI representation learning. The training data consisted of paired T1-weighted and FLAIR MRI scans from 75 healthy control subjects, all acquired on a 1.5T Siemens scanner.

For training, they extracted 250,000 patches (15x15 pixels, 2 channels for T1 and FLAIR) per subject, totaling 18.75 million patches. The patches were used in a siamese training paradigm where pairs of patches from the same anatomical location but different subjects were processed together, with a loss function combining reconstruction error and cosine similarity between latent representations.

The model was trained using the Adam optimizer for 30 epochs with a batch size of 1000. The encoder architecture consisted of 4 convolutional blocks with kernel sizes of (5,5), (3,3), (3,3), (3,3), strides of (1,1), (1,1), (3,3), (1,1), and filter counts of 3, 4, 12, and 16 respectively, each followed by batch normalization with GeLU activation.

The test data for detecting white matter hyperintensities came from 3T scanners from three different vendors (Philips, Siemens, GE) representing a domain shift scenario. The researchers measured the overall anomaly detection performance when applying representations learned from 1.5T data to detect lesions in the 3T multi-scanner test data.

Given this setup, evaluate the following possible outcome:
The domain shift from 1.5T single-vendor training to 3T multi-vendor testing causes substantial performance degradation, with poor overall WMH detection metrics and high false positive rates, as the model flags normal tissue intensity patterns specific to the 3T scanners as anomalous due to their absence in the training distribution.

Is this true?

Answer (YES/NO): NO